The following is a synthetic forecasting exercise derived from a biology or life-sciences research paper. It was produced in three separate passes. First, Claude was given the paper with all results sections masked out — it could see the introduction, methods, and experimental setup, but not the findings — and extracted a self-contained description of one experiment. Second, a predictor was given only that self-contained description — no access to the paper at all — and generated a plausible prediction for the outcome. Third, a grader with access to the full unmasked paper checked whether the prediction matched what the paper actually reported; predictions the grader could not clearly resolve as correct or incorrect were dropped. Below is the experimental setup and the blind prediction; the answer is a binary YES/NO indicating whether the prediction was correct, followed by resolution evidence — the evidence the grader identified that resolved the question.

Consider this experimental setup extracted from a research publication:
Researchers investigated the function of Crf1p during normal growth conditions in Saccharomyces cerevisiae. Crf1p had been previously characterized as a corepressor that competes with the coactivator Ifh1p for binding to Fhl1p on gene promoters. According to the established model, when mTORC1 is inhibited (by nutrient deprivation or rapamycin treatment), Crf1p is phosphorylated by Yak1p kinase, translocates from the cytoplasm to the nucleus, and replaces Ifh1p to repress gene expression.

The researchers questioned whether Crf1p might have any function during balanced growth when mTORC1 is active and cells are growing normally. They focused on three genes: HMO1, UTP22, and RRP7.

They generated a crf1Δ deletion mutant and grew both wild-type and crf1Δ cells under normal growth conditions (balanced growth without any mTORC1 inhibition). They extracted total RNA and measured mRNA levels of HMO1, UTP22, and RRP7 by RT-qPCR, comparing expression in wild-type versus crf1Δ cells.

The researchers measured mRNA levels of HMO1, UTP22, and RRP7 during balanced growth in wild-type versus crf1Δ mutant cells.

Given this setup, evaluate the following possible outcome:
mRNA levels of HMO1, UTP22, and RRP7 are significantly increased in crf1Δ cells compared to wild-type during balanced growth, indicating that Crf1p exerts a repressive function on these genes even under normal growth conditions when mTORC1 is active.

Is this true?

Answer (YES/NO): NO